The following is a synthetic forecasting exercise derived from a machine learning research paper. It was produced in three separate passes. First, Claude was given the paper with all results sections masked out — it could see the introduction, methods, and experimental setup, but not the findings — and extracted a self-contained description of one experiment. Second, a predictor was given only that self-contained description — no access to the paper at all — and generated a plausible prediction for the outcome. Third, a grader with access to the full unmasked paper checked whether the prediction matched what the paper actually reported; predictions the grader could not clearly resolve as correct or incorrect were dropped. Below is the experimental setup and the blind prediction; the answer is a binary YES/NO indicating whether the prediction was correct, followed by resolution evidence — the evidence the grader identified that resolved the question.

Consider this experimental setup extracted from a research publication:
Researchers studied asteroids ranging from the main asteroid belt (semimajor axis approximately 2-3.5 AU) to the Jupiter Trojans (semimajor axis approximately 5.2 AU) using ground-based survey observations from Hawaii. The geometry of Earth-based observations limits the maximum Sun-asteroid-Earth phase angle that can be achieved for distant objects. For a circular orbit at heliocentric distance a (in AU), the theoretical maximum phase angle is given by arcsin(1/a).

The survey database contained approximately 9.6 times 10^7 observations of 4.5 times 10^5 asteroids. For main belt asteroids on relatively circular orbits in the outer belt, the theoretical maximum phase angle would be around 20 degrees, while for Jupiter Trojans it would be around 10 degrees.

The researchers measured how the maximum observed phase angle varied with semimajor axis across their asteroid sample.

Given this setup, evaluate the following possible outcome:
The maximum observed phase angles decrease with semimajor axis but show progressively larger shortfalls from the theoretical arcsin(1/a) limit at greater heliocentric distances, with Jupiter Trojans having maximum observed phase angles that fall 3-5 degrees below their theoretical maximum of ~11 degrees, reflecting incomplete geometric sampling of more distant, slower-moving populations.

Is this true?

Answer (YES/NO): NO